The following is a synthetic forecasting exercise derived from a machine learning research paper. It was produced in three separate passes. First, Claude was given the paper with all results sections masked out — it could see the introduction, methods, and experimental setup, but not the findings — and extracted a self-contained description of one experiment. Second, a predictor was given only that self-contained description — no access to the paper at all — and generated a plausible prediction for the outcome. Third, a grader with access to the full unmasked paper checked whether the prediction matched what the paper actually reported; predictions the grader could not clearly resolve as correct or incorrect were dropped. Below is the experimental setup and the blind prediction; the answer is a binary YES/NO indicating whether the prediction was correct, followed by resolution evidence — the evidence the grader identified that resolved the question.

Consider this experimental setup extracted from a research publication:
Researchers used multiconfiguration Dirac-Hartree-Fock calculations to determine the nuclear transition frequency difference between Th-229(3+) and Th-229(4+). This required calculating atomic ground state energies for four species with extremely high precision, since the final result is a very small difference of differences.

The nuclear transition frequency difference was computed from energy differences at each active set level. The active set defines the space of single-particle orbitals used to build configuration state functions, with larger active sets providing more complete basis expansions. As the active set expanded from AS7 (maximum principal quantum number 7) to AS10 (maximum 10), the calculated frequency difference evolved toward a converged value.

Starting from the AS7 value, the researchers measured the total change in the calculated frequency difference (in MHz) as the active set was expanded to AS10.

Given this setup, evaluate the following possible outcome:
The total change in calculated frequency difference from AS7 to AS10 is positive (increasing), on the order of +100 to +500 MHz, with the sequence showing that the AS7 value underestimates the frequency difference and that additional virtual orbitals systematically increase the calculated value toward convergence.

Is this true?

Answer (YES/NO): NO